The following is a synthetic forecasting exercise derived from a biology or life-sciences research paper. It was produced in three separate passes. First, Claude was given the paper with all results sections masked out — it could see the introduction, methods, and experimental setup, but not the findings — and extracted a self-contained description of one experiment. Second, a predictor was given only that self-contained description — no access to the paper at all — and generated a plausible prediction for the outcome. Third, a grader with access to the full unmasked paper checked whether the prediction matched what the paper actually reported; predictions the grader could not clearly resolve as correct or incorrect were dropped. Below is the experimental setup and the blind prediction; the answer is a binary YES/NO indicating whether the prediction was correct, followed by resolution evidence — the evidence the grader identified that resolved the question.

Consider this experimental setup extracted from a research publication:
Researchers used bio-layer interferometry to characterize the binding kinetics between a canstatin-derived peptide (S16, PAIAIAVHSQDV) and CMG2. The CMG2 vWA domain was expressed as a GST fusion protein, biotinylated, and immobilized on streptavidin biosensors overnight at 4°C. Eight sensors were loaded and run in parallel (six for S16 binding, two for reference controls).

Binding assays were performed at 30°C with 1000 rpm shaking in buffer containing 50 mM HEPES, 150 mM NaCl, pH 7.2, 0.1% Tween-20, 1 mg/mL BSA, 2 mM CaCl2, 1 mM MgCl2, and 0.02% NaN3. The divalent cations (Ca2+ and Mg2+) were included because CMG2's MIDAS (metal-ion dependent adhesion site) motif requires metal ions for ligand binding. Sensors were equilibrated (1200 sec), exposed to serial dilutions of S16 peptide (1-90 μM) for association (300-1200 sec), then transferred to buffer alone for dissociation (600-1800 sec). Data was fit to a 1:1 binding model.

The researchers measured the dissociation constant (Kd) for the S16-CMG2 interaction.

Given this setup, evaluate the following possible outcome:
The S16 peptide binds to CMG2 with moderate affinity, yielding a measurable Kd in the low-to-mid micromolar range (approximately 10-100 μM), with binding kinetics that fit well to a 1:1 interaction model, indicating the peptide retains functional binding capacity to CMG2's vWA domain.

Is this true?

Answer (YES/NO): NO